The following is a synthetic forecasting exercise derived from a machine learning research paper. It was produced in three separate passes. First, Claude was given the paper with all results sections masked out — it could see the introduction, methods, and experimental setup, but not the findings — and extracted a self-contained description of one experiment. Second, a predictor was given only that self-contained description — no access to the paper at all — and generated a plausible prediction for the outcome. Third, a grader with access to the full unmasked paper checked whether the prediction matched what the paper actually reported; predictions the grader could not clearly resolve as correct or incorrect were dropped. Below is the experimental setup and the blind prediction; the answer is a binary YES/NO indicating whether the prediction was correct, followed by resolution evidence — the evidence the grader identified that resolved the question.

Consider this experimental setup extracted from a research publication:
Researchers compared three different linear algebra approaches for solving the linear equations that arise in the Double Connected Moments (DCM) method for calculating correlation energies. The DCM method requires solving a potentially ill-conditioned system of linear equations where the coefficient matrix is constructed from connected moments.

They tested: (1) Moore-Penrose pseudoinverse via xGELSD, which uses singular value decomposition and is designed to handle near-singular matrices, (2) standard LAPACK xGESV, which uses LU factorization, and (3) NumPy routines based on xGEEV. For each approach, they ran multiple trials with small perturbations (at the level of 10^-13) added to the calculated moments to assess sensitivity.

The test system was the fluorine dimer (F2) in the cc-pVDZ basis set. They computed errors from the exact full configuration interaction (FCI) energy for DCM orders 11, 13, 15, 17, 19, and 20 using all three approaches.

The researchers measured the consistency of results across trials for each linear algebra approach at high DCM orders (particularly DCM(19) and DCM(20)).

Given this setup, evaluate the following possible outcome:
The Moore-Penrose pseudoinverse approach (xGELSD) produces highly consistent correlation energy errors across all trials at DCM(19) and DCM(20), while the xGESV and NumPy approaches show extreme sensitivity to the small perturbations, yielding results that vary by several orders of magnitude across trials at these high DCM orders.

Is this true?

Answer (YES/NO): NO